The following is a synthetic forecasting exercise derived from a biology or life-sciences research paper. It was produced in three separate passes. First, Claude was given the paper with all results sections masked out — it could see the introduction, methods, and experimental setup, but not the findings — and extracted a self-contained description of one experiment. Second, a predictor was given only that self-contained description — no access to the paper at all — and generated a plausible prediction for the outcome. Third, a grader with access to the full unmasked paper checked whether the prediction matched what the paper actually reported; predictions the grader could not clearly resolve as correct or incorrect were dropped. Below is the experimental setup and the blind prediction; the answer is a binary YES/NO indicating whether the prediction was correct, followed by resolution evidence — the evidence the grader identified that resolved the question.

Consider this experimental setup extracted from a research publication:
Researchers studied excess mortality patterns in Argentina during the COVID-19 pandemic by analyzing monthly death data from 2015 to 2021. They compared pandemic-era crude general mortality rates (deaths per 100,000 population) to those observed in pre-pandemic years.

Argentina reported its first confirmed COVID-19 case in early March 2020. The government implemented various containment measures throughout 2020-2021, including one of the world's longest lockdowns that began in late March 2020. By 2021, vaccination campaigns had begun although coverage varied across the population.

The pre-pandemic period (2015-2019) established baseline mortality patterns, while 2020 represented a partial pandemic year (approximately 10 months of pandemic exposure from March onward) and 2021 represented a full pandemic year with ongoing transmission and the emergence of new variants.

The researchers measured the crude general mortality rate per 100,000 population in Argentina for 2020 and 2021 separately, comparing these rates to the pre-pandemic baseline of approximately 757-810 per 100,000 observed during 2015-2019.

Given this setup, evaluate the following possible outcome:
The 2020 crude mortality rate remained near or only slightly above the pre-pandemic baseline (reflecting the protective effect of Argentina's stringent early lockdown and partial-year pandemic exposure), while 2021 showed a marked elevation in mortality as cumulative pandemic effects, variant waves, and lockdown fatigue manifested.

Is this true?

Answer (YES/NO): NO